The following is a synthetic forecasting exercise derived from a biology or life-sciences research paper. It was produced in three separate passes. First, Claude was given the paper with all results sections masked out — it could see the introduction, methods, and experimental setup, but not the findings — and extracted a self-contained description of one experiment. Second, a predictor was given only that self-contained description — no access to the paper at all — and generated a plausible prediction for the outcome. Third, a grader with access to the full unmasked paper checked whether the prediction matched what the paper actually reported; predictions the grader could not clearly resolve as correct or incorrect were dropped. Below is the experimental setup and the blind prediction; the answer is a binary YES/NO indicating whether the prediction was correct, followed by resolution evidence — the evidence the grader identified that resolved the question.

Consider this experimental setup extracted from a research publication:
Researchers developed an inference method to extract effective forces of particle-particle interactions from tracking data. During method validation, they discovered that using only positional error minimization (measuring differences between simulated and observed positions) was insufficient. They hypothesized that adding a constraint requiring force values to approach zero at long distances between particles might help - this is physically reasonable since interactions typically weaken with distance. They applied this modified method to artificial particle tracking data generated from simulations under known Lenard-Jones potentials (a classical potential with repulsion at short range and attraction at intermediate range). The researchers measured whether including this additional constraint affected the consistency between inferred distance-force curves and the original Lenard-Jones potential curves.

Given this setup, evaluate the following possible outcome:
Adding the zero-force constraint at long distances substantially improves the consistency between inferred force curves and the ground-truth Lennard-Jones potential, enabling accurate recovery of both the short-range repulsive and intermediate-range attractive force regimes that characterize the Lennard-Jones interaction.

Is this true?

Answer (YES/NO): YES